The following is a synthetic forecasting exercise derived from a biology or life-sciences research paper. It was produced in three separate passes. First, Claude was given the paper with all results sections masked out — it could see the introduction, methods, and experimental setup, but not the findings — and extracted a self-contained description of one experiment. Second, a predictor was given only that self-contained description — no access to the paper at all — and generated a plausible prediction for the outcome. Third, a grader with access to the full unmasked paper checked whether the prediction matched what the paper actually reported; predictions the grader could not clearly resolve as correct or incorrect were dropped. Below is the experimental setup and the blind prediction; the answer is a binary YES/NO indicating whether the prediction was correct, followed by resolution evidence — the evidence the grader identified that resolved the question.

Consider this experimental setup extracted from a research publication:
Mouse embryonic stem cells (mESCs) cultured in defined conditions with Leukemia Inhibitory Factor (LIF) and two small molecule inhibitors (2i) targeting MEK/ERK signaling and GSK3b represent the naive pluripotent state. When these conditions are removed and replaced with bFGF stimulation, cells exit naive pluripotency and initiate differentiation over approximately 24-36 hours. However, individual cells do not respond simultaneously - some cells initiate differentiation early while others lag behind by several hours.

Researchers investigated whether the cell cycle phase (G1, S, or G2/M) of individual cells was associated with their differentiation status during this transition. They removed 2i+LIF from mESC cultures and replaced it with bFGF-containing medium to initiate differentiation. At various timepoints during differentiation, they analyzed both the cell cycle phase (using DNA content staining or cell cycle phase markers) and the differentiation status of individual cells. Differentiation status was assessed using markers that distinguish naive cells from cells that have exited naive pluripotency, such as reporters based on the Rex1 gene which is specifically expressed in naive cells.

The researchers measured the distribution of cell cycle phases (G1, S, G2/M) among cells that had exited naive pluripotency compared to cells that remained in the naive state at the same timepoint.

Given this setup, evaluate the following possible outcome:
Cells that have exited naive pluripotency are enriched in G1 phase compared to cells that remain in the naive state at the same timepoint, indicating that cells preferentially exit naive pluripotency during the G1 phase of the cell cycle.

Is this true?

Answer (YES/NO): NO